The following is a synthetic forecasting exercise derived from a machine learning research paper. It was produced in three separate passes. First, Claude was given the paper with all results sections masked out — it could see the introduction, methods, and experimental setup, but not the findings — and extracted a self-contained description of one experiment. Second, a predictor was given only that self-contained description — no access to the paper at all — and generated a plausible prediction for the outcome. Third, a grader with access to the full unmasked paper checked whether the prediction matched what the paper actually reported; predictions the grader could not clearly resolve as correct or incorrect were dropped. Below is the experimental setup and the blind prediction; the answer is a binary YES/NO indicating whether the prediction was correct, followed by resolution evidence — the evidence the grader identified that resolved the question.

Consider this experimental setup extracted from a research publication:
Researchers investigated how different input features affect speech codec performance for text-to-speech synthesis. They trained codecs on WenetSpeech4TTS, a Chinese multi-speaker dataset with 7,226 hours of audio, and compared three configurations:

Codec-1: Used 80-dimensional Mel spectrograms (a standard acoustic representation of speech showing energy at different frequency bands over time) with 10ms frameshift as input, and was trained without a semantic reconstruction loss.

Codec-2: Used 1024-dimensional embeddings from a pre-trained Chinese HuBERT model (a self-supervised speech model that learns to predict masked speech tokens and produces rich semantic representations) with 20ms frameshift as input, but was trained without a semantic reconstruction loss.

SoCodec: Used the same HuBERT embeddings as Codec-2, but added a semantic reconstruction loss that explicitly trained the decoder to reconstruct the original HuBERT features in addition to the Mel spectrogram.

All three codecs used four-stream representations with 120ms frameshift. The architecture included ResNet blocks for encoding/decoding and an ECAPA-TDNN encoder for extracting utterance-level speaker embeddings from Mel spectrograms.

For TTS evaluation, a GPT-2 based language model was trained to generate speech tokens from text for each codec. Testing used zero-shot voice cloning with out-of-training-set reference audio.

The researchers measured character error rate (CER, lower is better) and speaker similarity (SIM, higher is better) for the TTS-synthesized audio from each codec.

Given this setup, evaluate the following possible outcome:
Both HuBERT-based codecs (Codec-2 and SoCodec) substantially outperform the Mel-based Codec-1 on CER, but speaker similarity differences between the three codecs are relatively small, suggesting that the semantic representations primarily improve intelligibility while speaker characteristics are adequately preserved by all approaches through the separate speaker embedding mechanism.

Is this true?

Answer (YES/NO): YES